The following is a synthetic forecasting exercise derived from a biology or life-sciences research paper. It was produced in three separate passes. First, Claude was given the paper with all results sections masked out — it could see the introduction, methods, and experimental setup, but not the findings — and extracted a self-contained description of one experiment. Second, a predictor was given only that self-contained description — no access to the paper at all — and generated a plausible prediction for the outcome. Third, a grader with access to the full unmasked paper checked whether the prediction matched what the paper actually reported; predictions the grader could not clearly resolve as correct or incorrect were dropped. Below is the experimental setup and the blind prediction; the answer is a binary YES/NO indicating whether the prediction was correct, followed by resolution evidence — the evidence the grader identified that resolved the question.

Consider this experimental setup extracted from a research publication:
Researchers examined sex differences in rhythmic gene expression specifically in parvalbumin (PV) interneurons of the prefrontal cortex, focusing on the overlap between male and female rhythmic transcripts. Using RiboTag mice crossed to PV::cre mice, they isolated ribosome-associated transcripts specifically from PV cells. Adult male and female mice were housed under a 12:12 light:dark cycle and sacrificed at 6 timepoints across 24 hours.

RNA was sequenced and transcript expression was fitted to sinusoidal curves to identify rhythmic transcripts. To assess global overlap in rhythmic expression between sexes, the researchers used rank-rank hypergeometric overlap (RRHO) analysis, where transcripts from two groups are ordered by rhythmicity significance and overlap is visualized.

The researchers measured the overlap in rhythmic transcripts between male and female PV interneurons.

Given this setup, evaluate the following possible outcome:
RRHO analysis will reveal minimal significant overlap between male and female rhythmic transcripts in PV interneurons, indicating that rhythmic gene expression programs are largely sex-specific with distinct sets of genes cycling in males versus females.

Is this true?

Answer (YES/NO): YES